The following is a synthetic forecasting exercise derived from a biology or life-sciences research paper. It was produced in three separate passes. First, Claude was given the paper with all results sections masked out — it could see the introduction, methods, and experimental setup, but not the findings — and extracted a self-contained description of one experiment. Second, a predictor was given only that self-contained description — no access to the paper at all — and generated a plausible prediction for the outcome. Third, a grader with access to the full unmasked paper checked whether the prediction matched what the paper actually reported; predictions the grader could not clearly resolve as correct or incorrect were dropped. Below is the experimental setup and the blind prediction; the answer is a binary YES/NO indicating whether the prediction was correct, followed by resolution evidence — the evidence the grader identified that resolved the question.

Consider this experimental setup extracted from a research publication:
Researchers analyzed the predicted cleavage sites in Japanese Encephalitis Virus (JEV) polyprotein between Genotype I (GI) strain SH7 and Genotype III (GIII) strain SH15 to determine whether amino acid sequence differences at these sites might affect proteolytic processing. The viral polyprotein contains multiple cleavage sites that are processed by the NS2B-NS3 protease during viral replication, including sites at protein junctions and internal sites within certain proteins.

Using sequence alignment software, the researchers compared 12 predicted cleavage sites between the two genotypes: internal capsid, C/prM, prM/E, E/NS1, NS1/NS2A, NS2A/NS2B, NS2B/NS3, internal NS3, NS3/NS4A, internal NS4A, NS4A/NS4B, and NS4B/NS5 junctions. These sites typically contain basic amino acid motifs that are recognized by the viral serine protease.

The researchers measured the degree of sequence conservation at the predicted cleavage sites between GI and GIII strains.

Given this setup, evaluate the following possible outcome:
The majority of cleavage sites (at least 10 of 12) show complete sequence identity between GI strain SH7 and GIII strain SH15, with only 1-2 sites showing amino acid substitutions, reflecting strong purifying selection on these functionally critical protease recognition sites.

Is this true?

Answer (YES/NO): NO